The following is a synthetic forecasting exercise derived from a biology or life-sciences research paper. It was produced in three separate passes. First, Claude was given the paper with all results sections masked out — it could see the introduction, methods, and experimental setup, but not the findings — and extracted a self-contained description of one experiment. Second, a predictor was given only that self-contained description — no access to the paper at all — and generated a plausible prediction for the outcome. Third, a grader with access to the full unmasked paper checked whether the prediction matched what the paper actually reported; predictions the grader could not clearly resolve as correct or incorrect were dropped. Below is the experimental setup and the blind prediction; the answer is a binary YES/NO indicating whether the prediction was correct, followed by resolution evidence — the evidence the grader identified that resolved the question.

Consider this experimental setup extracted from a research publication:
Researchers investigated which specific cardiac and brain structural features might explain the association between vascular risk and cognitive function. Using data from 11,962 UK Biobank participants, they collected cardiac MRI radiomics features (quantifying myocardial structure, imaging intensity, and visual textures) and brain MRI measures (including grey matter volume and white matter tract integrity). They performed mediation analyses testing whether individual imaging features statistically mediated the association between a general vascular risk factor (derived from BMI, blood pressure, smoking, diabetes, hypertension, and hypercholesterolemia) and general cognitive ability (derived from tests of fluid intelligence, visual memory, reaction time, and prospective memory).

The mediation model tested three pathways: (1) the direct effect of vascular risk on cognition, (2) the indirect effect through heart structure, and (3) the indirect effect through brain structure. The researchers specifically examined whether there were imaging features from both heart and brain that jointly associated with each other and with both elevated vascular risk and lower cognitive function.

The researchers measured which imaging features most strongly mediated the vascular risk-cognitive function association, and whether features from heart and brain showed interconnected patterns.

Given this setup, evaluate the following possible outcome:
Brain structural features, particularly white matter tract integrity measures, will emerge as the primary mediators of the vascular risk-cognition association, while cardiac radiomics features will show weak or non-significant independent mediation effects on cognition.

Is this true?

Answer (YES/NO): NO